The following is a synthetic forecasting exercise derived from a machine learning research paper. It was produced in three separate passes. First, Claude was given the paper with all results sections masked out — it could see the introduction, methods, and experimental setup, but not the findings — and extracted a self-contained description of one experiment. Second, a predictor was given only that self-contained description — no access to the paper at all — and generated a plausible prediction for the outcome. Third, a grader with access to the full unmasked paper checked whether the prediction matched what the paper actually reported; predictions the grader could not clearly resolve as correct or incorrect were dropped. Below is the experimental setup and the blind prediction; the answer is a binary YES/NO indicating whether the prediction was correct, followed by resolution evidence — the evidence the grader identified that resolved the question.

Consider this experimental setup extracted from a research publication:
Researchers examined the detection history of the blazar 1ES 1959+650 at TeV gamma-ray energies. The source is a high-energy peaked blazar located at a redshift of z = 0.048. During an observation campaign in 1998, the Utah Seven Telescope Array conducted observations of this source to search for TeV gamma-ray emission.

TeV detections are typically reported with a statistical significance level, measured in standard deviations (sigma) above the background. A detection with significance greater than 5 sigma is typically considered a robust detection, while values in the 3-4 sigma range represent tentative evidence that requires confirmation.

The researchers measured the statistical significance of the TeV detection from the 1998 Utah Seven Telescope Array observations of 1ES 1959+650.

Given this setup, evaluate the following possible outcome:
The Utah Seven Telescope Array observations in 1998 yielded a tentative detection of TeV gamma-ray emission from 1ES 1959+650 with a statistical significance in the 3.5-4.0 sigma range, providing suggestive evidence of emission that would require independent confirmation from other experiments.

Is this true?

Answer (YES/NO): YES